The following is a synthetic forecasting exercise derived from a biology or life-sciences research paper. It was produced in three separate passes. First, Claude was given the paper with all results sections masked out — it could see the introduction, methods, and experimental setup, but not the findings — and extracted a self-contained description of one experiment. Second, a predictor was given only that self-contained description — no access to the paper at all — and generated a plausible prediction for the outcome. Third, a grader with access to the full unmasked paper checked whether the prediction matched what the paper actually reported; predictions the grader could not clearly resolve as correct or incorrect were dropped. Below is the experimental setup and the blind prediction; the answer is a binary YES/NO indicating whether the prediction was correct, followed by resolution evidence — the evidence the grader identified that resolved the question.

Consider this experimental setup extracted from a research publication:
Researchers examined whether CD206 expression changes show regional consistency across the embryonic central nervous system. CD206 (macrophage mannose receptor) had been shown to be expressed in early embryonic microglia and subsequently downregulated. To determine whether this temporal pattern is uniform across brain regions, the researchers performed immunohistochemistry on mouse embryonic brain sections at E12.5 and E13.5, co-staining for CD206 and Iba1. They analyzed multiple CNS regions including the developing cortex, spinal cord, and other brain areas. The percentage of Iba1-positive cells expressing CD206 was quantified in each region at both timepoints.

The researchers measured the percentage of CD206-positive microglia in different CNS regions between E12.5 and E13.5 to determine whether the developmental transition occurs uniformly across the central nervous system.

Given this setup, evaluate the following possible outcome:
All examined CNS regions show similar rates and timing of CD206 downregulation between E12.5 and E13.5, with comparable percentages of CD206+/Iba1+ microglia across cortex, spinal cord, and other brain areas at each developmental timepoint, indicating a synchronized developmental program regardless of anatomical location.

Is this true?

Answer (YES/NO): NO